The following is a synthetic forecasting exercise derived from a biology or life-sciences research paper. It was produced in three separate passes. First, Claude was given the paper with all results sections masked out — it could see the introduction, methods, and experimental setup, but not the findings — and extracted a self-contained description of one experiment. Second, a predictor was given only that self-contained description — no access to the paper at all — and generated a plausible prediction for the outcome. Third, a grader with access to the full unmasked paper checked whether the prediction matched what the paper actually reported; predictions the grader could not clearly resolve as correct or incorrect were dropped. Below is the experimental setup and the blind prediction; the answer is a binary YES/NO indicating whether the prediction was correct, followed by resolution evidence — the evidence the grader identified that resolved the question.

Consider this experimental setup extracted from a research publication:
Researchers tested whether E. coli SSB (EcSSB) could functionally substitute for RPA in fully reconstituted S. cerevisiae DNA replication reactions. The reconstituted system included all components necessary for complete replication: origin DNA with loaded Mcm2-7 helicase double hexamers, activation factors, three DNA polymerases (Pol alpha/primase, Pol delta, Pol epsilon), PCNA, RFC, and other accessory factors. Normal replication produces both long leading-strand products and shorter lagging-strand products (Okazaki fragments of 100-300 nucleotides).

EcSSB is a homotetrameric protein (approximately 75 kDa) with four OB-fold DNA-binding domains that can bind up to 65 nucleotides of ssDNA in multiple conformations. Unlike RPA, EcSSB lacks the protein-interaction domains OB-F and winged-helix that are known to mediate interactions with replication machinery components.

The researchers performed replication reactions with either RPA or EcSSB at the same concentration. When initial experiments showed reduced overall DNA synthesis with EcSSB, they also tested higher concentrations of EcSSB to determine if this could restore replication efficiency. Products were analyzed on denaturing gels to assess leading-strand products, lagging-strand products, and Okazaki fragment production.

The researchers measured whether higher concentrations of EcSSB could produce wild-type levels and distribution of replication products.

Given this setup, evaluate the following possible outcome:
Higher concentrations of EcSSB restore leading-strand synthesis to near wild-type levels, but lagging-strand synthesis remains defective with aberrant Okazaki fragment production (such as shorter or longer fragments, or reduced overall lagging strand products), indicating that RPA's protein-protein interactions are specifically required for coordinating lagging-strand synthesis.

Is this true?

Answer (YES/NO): NO